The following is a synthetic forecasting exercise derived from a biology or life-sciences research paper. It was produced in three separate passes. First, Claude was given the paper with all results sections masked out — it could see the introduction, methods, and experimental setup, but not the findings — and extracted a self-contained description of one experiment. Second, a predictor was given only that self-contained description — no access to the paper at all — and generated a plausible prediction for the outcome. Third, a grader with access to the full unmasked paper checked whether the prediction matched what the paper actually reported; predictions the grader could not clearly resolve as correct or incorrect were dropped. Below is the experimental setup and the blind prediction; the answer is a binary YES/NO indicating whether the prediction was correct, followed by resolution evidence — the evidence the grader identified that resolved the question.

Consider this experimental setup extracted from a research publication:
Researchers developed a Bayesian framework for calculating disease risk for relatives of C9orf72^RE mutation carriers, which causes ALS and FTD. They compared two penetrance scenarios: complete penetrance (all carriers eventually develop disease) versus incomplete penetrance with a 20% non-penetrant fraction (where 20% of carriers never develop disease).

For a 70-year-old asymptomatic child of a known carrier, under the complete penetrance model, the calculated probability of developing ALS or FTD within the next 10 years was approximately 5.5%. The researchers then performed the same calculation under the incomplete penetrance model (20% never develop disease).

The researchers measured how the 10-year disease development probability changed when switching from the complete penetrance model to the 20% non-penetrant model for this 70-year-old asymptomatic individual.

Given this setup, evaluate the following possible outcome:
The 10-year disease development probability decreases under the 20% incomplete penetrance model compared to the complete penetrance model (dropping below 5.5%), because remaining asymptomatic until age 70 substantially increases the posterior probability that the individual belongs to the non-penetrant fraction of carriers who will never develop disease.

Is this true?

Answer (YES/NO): YES